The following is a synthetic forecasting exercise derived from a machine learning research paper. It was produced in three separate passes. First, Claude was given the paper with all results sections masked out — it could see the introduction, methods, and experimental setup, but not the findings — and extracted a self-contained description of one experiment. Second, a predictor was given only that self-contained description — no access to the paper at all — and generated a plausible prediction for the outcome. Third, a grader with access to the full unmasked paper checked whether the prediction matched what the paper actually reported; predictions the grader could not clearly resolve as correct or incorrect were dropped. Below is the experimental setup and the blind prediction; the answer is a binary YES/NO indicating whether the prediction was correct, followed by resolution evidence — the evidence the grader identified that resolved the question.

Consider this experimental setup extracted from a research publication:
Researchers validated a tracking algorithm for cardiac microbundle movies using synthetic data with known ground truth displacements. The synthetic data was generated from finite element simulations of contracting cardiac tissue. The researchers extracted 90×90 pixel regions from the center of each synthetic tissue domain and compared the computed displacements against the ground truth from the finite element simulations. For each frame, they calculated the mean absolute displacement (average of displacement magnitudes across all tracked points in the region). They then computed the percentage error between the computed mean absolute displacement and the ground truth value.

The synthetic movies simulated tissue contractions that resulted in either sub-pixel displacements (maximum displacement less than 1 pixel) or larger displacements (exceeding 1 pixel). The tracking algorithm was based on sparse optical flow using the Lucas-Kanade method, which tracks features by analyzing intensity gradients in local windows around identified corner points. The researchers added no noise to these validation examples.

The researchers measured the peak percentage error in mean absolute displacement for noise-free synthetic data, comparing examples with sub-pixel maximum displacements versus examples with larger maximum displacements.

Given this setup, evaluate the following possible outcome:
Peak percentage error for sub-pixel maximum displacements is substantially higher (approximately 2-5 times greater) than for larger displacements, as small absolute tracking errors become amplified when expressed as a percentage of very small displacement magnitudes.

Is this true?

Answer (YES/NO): YES